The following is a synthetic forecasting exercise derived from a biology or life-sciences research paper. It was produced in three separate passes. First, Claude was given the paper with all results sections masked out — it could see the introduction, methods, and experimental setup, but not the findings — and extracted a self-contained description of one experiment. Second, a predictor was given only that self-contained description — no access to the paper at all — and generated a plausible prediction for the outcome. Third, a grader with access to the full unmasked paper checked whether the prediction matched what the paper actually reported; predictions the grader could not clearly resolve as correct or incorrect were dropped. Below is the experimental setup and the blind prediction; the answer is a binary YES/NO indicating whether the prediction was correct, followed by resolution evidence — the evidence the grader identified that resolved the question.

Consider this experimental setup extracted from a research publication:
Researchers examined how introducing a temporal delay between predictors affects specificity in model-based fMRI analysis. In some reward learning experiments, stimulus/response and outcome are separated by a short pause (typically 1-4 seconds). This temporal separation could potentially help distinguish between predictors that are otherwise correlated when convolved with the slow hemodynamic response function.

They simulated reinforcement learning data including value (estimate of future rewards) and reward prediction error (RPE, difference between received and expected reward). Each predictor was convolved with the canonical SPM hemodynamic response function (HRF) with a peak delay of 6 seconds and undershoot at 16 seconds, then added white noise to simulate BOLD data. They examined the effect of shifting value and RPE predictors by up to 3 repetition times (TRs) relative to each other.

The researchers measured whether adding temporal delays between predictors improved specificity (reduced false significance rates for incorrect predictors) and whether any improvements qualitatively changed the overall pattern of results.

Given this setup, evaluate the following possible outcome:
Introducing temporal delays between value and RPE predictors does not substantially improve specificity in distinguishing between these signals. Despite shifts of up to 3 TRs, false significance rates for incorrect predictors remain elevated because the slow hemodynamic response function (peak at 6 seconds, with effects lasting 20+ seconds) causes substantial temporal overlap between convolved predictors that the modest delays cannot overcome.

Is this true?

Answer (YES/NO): YES